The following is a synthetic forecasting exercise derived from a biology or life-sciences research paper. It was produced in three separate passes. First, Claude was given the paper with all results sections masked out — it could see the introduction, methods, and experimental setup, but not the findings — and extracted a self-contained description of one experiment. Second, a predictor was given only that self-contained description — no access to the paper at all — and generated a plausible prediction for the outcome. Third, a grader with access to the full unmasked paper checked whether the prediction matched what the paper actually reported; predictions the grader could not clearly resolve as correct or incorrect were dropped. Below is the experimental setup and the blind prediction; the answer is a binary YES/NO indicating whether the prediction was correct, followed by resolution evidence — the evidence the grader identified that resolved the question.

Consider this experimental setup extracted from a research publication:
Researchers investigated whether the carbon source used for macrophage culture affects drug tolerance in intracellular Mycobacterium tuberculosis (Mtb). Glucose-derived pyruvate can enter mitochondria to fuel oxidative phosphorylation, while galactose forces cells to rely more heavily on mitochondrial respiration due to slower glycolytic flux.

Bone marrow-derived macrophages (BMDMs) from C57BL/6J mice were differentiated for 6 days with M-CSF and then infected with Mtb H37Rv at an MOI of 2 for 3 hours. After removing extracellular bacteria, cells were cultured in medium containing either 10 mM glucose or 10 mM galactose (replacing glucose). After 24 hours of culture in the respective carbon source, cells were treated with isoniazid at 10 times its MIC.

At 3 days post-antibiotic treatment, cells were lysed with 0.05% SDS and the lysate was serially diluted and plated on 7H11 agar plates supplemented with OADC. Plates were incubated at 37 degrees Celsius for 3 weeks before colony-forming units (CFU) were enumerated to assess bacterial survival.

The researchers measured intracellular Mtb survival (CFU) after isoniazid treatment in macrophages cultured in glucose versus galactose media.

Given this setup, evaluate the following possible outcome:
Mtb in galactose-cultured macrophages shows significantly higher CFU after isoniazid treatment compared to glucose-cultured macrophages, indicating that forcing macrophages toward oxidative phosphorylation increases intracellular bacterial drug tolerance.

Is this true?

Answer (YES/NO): YES